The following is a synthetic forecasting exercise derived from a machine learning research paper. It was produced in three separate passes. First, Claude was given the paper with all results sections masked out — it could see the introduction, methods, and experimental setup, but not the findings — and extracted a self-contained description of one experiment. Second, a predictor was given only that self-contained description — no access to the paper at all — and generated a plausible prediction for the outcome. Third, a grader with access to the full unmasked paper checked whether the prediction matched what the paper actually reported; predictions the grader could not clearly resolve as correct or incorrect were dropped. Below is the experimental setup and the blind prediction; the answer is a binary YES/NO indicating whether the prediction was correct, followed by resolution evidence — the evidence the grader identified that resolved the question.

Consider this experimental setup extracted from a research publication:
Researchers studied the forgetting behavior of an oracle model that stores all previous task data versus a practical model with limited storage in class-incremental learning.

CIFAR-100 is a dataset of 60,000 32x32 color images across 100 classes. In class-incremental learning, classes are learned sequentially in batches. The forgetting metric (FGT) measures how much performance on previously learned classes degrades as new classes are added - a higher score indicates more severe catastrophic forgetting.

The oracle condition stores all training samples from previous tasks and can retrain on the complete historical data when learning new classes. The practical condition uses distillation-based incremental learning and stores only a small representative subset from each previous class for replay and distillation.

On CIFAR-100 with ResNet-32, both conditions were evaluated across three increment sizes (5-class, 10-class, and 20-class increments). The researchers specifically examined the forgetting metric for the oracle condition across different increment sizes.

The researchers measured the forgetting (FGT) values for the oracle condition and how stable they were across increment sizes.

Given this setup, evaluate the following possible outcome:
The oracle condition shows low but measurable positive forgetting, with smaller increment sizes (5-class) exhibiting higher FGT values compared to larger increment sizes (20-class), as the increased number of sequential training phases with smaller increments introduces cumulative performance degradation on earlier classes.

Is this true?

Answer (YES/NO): YES